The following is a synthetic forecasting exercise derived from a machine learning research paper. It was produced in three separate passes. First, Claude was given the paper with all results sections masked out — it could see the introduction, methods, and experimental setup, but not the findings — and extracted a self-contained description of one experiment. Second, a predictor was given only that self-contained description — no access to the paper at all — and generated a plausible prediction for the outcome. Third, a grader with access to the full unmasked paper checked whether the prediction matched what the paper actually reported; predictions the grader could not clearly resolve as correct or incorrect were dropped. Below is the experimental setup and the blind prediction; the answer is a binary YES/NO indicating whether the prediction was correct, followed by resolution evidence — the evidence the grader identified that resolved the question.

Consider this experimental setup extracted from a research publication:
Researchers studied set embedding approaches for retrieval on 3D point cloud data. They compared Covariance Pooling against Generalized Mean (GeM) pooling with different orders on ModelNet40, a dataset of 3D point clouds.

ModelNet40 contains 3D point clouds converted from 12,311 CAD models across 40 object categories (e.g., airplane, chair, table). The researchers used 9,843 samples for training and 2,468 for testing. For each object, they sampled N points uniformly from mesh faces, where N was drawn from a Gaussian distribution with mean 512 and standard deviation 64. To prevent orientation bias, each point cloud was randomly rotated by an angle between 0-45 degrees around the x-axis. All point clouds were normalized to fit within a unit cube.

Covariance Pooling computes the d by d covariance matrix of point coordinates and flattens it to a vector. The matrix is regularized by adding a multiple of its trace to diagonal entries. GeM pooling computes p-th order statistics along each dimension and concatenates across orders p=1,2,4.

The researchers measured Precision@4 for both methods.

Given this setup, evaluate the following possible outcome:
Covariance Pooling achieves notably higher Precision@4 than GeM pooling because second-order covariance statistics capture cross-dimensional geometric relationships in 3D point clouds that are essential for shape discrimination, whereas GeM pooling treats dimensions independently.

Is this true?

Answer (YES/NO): YES